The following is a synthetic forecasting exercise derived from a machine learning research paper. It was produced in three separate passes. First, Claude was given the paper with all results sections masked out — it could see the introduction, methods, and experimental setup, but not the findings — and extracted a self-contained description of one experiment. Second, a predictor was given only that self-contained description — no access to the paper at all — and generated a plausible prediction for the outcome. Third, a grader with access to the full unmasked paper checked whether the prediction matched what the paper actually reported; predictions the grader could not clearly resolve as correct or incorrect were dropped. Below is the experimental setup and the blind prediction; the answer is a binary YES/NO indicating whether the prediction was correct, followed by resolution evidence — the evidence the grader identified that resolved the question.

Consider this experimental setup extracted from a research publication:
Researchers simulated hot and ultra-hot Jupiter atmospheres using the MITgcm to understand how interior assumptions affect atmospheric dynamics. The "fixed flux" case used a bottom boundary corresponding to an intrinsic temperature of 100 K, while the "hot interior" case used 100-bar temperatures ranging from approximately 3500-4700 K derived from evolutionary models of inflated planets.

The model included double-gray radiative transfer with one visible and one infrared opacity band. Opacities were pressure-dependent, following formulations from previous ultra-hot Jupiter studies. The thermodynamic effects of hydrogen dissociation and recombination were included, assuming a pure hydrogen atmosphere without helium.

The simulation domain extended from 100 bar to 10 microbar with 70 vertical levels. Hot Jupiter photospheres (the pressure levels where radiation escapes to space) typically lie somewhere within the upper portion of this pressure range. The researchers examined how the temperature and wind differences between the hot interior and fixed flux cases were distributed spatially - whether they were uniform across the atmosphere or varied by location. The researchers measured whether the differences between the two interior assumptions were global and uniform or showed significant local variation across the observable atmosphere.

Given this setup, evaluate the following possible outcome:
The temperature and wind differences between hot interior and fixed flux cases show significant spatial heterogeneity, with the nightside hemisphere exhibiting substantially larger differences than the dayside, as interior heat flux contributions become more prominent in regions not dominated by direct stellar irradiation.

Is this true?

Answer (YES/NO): NO